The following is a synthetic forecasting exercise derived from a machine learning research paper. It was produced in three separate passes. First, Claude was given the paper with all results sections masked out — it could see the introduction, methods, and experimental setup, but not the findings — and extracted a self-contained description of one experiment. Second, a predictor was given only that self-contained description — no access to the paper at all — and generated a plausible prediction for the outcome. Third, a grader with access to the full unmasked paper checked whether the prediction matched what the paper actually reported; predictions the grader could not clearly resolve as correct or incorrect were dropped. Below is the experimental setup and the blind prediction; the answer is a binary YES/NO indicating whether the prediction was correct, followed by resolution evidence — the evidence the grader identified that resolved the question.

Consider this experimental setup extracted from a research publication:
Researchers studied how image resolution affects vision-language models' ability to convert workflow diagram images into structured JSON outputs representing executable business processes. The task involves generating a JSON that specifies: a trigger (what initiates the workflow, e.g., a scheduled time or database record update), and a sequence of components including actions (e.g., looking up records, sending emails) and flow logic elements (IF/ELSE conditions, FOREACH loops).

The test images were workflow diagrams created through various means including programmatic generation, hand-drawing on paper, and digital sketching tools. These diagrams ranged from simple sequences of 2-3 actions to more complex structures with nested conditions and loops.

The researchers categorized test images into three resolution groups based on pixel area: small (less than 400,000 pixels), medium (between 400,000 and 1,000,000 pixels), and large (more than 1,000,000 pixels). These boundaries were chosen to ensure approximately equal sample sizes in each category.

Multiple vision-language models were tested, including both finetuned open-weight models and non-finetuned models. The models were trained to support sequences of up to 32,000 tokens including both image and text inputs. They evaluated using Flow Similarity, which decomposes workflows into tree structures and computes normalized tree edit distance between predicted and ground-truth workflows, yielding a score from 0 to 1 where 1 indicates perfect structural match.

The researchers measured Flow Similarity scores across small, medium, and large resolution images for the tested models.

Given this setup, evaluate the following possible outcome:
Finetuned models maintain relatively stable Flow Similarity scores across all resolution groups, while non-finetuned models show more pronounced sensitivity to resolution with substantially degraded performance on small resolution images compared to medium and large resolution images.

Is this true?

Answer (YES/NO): NO